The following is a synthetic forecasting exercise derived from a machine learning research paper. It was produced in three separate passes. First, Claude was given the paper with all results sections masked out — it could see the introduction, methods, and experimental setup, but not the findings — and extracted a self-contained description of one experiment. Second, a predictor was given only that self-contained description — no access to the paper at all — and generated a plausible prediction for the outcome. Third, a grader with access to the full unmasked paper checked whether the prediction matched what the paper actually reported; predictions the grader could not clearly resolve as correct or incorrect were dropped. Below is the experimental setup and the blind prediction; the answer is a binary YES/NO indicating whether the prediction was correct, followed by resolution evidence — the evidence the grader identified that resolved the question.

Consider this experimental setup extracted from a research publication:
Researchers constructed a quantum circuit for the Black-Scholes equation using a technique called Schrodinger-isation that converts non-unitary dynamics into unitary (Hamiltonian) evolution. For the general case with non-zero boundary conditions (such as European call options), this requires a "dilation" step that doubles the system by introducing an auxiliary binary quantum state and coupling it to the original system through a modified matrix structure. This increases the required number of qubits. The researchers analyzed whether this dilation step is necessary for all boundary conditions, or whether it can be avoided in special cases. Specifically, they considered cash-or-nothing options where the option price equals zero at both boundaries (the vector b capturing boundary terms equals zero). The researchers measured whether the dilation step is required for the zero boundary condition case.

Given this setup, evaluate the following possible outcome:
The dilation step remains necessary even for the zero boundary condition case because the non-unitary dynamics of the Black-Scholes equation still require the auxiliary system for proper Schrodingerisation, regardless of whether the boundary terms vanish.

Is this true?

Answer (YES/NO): NO